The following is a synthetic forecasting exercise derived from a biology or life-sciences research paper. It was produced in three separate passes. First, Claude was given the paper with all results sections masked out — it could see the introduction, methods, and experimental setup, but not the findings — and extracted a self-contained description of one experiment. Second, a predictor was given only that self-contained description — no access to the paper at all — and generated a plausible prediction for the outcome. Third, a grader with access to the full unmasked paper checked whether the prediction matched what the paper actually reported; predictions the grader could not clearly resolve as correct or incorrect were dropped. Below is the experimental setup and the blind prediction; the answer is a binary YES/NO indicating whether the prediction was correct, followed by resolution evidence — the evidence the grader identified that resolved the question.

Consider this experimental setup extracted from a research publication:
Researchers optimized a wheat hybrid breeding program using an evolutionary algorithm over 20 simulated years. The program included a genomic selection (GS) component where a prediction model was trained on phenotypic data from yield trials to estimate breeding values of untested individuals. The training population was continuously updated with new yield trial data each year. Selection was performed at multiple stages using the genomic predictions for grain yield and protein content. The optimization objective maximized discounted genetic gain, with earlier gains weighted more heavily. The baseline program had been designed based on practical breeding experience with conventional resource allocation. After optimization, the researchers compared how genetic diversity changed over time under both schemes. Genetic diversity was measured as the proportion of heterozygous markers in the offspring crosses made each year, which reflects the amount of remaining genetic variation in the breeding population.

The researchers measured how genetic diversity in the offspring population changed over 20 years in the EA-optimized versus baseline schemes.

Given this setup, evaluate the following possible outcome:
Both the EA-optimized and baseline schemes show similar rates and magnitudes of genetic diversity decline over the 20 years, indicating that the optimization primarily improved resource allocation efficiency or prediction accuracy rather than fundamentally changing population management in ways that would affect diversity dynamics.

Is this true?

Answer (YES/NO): NO